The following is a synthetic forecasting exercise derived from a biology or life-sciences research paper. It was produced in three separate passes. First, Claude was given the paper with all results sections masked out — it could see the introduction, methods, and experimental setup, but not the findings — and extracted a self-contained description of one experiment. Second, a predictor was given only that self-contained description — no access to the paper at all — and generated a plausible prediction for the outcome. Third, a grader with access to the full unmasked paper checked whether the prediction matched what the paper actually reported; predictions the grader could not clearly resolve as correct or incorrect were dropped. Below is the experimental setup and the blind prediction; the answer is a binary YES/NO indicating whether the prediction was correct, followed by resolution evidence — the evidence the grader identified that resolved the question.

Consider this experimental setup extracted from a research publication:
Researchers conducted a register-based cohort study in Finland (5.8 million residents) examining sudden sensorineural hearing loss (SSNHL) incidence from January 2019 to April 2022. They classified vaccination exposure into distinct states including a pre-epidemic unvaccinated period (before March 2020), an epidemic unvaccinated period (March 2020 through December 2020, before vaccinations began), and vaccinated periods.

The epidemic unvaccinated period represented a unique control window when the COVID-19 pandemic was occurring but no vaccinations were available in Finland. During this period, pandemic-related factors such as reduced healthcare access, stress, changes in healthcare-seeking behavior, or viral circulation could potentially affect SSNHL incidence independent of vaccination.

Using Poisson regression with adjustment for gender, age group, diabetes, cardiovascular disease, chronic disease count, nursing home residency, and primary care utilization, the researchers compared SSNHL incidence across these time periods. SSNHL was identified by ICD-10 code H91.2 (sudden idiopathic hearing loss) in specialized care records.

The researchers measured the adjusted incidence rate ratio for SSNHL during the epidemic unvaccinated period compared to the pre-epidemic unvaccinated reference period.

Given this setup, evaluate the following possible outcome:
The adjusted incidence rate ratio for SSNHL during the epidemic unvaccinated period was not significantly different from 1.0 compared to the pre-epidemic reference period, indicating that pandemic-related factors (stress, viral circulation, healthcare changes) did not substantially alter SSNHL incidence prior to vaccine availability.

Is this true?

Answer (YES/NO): NO